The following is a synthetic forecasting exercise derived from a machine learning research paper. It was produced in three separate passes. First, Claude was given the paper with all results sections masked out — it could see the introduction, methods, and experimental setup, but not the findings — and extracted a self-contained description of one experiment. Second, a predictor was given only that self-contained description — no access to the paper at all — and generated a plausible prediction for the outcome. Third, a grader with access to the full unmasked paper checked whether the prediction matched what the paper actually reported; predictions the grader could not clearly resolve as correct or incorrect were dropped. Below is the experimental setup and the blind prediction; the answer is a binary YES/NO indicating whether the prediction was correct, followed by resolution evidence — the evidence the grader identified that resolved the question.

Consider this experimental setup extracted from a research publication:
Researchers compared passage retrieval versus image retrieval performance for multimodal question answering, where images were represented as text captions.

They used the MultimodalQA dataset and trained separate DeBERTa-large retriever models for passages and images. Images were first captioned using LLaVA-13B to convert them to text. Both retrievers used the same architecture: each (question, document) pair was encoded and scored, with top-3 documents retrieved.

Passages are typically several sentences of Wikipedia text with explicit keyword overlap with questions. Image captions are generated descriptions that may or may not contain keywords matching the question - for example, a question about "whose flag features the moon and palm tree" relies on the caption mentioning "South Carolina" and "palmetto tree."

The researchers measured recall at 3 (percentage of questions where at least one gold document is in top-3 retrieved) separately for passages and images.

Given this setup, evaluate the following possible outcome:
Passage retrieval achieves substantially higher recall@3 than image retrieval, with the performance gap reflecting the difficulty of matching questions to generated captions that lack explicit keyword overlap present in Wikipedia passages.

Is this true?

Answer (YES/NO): YES